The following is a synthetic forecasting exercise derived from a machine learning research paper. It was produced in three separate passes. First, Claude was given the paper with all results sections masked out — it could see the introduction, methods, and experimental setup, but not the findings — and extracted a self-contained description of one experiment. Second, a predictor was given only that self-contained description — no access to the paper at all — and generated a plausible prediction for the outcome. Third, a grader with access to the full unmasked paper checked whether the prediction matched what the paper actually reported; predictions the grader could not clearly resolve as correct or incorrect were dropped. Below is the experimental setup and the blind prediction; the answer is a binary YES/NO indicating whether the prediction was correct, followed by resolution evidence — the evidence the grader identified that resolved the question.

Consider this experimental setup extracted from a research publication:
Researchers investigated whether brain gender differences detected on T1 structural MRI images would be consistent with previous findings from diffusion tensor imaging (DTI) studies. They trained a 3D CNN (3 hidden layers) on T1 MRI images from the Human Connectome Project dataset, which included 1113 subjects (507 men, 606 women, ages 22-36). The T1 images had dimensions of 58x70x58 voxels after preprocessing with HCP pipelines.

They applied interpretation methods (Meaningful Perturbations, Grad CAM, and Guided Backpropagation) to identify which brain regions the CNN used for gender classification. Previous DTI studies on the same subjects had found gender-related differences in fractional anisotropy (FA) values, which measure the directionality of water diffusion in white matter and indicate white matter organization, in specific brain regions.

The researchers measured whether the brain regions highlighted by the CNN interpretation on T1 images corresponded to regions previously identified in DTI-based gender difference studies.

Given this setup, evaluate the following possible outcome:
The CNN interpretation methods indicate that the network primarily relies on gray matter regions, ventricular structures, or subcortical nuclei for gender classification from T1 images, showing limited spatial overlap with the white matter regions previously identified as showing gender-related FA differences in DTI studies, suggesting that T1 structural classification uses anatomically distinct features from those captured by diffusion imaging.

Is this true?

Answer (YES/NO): NO